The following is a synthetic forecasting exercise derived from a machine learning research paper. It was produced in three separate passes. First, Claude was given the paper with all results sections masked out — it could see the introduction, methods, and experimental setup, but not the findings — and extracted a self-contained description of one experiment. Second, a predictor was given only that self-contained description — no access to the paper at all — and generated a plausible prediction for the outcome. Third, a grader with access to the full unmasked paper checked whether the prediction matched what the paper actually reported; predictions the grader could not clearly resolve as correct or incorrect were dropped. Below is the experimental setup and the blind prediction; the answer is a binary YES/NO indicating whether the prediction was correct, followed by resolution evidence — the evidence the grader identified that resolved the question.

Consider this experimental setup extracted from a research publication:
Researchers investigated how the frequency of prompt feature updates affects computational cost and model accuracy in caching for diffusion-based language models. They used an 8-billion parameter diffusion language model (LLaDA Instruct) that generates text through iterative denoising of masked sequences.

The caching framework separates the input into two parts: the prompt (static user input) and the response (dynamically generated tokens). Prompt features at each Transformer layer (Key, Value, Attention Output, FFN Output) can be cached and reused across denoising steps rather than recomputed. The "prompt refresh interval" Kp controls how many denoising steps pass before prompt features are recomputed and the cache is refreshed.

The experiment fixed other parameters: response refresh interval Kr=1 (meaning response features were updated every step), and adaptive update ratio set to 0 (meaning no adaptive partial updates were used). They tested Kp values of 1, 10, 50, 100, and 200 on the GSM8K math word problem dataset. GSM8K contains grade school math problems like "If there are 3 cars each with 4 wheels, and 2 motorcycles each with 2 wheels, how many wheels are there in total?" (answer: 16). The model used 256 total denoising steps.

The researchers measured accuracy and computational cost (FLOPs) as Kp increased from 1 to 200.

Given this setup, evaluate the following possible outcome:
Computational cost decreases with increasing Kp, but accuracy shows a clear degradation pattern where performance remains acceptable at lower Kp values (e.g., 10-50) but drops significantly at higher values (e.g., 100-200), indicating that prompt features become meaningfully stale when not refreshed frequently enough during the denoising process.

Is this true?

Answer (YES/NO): NO